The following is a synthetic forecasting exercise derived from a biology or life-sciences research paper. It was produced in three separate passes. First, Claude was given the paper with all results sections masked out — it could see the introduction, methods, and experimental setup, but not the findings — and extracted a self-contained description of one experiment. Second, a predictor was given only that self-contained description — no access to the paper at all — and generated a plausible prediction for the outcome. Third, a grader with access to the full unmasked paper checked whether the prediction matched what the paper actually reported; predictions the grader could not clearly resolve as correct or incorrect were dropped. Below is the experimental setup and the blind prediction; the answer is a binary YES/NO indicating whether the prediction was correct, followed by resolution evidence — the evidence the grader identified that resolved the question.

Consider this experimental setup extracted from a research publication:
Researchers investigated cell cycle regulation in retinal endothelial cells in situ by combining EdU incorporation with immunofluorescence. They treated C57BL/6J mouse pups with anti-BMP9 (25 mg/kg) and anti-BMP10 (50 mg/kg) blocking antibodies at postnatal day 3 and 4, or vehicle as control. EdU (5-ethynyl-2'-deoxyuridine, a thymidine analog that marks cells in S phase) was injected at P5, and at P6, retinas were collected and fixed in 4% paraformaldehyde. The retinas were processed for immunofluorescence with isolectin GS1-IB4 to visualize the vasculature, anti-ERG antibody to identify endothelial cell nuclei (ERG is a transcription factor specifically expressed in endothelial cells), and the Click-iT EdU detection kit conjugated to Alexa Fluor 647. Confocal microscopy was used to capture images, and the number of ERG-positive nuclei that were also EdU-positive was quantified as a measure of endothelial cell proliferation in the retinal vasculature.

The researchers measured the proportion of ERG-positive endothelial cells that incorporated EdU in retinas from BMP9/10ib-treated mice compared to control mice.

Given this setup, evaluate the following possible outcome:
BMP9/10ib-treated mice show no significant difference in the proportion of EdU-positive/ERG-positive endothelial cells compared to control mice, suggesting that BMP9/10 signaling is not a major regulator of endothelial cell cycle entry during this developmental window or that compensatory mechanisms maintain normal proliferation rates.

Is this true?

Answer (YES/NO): NO